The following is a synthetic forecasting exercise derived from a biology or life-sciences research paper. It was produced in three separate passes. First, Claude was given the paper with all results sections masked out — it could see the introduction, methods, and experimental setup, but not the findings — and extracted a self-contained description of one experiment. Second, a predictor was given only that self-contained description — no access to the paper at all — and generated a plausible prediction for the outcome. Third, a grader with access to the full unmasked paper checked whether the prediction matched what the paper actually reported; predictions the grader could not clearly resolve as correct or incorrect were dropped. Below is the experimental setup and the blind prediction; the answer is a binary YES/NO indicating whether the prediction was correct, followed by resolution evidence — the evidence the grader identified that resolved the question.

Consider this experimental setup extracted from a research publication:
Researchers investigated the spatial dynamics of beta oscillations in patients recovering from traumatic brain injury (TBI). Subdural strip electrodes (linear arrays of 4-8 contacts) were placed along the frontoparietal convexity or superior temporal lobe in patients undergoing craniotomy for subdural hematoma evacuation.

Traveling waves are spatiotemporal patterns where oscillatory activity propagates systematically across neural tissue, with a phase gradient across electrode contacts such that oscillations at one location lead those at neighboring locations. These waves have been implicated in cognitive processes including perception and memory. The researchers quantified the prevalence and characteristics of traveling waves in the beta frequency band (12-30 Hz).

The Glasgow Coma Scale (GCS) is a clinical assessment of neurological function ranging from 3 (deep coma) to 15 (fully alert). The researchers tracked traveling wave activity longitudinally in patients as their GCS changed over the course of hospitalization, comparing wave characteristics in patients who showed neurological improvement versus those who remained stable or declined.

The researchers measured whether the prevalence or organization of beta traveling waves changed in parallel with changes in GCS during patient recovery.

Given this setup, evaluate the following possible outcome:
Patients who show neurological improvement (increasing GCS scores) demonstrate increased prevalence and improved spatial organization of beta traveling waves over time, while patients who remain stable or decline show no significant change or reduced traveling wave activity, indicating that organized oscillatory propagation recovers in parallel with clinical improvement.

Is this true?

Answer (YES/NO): YES